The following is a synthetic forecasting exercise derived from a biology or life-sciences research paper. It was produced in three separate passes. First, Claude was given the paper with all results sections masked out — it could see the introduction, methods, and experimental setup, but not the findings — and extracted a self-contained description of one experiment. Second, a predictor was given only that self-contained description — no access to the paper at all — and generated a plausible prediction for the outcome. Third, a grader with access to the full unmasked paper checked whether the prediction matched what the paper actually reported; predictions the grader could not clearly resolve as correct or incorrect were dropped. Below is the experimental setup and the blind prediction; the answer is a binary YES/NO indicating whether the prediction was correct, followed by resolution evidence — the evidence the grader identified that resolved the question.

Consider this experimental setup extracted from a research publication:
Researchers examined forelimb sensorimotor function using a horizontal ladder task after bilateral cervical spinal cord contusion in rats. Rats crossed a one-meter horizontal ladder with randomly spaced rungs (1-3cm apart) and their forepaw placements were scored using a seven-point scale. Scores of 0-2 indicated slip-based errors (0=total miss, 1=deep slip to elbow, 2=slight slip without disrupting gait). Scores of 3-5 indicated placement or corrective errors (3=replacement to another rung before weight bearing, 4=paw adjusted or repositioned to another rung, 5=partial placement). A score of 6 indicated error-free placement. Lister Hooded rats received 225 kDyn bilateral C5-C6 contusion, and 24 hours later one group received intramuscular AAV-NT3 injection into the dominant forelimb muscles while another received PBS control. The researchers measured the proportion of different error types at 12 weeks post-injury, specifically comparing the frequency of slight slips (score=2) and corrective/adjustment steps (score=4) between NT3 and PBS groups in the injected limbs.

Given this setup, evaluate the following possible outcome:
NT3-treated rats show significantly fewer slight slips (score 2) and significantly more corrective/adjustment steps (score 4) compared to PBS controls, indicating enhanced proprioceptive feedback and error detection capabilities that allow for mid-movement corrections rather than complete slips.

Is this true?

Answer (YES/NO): YES